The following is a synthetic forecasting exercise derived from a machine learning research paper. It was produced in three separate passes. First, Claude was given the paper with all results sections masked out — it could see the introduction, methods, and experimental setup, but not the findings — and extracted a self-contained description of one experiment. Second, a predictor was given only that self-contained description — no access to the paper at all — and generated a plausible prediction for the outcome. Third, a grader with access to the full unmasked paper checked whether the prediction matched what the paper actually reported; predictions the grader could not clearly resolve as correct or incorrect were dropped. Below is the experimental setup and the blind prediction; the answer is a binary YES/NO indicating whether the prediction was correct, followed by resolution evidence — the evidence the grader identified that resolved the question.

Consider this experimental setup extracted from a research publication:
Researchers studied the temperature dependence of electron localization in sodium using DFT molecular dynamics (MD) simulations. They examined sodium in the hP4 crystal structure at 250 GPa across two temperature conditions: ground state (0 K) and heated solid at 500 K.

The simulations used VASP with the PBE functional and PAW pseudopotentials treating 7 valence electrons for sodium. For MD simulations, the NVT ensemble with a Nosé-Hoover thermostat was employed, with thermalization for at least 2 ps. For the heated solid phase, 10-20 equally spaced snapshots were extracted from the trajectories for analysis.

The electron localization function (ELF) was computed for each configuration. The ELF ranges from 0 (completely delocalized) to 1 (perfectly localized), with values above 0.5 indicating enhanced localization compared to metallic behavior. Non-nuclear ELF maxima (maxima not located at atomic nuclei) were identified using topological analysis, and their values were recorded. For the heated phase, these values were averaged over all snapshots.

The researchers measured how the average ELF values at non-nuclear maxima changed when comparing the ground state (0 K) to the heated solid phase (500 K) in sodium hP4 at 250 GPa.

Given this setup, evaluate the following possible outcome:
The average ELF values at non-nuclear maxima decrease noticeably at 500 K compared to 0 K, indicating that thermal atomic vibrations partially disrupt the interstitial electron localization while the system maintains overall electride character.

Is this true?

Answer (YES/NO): NO